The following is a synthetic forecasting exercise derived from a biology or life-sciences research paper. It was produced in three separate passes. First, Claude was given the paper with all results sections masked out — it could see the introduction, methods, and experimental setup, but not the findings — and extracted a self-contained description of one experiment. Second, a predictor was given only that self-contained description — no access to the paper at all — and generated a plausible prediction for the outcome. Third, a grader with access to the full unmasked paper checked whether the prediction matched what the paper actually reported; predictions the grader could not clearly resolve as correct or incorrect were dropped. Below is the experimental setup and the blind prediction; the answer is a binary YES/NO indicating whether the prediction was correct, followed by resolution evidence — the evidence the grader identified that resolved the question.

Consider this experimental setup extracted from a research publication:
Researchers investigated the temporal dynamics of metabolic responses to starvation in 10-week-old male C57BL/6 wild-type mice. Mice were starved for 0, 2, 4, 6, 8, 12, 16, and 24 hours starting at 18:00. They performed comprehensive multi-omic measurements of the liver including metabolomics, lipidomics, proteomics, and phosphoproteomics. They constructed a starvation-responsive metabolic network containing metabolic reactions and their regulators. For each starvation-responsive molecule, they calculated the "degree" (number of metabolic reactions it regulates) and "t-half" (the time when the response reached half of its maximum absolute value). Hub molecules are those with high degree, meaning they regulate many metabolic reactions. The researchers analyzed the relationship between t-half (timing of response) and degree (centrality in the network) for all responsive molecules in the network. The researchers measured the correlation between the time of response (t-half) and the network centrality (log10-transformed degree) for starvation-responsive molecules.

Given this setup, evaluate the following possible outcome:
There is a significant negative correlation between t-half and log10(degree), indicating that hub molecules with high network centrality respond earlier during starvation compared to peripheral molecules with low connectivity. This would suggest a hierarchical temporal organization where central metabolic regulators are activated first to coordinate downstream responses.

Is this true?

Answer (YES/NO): YES